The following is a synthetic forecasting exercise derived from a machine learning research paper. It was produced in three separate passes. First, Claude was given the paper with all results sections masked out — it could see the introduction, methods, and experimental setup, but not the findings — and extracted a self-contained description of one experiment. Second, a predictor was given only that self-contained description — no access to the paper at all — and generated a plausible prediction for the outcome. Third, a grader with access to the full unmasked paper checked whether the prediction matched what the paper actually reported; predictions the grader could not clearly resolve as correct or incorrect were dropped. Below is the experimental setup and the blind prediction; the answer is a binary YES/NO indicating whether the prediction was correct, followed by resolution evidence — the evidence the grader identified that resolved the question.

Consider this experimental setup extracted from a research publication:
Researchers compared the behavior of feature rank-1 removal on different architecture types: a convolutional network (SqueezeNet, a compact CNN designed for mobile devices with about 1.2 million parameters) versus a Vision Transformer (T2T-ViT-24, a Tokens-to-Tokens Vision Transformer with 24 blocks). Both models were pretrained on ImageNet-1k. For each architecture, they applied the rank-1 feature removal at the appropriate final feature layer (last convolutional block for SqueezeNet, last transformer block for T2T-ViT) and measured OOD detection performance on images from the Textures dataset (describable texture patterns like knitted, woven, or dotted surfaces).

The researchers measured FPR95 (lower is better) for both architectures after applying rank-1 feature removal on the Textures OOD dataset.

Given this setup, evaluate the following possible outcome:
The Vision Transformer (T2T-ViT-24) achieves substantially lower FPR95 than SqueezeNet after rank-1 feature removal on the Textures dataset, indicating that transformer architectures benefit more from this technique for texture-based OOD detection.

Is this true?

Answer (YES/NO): NO